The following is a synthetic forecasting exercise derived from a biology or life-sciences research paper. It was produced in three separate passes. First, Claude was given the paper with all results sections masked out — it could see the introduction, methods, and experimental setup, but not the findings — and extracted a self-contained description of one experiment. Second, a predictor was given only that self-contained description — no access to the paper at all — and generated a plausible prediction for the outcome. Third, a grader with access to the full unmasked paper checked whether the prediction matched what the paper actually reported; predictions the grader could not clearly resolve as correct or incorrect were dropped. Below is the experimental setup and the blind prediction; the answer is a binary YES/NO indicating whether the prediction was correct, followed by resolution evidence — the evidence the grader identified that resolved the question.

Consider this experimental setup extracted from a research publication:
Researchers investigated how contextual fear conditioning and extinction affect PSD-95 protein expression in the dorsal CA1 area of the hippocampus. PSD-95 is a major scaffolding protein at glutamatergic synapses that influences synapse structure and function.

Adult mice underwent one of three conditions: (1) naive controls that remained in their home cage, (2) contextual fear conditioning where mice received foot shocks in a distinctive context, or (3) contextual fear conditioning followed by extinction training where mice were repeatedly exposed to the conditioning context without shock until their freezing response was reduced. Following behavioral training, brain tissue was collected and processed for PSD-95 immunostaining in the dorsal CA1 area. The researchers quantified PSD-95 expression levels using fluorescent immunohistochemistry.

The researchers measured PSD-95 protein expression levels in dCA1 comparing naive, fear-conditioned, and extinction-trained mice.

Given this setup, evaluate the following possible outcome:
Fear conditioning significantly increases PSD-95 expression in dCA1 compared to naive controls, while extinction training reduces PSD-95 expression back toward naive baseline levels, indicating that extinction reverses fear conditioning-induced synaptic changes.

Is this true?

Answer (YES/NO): NO